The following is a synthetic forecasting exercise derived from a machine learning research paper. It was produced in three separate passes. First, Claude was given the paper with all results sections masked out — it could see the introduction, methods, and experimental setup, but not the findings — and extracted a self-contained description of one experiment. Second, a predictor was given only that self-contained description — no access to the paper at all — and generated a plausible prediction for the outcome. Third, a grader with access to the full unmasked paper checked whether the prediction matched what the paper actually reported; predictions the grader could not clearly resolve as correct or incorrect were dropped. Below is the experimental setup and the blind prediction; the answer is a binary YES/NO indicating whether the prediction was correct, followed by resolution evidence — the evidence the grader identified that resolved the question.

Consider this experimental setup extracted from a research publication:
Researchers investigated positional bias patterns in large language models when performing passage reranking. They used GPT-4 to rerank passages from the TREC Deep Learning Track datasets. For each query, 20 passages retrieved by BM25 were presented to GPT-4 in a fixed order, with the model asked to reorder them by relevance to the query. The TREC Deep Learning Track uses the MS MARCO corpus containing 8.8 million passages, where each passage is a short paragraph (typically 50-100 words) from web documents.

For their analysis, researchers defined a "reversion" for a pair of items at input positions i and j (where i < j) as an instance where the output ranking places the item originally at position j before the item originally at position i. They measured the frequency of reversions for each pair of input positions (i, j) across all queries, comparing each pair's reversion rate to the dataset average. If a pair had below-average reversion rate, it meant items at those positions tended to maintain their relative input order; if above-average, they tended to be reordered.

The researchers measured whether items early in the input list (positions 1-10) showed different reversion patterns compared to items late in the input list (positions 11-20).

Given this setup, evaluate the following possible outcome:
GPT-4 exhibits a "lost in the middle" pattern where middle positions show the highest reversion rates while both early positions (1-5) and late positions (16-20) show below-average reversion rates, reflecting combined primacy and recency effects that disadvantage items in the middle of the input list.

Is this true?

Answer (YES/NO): NO